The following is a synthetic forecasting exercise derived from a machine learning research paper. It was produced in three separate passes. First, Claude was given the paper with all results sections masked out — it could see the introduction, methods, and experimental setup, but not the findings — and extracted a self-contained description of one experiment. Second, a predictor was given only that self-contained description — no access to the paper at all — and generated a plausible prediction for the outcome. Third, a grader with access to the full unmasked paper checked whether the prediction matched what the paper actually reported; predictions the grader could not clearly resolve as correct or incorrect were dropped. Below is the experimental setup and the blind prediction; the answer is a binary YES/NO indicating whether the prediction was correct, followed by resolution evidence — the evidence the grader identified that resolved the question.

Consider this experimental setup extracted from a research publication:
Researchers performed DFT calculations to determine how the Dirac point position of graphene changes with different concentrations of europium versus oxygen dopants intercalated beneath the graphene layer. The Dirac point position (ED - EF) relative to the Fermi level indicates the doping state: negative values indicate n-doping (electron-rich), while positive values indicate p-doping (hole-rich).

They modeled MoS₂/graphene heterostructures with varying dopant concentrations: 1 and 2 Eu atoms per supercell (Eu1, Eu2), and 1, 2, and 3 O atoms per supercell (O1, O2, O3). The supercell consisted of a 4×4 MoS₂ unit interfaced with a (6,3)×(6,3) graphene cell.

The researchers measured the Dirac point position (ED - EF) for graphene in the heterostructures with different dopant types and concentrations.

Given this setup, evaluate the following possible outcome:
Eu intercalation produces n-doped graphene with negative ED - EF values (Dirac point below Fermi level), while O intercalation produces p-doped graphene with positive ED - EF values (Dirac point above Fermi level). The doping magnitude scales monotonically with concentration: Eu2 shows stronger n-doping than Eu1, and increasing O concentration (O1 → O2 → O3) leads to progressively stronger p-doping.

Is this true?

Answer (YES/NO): YES